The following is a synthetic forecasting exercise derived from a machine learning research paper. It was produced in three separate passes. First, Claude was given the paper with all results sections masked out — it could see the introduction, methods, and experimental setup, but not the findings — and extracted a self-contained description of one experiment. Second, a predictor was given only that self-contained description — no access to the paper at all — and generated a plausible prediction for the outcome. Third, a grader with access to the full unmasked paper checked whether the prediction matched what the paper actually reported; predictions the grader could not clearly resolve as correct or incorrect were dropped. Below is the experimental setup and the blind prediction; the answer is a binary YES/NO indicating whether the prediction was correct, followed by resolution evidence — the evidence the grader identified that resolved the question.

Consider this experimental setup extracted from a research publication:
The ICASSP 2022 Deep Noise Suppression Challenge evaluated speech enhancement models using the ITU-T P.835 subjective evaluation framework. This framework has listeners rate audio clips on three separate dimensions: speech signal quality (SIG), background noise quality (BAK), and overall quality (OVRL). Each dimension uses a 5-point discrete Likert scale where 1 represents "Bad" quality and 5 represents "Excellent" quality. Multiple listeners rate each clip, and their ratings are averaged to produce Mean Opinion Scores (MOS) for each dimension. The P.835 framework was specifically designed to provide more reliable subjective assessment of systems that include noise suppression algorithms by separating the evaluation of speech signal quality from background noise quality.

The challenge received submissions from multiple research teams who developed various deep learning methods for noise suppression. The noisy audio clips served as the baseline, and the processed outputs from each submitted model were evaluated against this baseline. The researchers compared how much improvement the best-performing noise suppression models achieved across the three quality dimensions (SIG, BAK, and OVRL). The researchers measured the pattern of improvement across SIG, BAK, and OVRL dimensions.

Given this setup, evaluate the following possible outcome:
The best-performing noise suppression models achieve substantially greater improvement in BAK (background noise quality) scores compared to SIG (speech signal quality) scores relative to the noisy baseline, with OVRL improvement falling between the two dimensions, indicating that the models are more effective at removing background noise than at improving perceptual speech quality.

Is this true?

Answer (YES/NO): NO